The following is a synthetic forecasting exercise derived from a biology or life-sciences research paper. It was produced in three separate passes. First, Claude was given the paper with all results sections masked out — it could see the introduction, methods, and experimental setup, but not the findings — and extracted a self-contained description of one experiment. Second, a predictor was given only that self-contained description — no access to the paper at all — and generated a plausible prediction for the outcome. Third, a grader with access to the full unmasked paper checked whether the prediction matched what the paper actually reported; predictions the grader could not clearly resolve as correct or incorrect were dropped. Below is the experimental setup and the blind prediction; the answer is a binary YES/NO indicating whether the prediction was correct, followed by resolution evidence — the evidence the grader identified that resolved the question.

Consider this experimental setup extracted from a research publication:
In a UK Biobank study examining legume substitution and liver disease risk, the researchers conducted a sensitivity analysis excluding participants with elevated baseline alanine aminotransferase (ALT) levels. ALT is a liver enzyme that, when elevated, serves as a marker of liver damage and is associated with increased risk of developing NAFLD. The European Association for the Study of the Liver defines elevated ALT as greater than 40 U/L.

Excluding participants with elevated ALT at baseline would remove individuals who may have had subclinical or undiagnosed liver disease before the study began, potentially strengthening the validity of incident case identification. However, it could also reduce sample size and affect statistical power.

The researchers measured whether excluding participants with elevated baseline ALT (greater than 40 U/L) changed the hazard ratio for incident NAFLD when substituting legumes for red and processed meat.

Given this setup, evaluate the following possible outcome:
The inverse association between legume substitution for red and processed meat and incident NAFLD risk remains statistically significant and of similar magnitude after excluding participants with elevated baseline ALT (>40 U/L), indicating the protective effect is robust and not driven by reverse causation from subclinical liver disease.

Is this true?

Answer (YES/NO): YES